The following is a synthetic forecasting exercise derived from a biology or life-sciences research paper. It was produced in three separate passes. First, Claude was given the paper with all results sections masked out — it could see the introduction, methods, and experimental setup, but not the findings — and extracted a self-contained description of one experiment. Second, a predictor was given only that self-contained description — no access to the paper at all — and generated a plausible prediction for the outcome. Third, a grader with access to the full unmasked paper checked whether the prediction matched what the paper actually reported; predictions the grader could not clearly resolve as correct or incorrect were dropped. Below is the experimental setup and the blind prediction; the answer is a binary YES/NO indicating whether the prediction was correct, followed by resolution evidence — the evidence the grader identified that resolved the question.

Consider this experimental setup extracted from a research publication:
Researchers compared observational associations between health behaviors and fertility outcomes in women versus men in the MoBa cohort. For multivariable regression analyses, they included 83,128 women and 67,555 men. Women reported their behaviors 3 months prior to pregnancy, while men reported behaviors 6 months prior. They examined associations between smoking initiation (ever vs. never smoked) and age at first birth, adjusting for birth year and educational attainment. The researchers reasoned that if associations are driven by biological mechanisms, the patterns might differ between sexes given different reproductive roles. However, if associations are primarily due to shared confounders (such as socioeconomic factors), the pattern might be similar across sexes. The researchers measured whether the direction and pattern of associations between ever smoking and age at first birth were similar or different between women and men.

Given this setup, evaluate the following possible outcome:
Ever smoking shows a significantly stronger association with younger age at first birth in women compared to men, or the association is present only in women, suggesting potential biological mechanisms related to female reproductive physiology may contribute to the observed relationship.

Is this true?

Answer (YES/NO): NO